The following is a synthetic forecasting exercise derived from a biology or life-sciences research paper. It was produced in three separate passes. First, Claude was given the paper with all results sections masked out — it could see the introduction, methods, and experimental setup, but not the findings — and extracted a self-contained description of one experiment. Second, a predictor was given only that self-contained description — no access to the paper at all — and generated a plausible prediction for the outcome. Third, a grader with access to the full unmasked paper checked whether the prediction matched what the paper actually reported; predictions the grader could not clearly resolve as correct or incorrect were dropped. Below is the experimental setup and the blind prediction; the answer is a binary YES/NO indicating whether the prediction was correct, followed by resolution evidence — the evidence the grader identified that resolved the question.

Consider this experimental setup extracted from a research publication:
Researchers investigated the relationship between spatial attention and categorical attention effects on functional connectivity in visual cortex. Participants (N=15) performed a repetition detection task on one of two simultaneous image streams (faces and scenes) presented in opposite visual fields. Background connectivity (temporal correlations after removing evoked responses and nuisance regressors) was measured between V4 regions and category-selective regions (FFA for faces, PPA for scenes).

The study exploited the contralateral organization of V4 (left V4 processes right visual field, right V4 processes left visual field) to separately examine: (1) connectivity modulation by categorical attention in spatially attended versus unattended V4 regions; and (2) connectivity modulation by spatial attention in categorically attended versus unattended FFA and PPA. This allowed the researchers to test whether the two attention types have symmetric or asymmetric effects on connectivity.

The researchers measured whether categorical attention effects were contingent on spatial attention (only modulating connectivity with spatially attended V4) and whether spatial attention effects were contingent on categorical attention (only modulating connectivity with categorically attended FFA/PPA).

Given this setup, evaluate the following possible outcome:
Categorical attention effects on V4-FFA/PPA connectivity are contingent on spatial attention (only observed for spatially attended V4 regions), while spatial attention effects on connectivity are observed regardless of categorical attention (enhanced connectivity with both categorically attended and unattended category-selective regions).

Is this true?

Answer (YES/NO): YES